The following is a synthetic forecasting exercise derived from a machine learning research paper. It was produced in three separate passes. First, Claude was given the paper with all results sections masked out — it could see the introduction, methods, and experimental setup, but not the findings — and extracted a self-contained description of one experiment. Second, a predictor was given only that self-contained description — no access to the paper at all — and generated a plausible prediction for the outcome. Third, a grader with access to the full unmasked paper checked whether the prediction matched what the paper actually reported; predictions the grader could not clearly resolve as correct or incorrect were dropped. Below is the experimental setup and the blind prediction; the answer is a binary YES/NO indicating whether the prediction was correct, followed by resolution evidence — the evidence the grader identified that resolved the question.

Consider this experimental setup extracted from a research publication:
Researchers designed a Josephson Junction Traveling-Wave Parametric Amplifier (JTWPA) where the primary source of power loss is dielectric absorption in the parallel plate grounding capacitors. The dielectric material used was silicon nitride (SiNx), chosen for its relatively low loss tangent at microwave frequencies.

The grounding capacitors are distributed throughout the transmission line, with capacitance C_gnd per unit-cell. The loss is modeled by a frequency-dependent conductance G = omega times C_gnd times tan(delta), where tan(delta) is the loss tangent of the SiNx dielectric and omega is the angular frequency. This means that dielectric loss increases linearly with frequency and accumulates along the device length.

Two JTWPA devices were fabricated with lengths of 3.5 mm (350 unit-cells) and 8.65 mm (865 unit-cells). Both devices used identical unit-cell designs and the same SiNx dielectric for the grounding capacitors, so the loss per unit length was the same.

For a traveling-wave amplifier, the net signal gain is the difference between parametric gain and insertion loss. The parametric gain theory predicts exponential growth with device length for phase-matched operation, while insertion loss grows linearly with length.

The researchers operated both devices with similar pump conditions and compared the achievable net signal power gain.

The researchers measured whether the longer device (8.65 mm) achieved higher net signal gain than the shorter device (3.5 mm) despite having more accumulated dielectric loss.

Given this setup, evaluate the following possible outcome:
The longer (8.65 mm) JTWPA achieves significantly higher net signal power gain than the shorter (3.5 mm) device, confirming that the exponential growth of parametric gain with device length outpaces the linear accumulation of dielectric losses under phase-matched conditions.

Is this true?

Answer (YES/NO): YES